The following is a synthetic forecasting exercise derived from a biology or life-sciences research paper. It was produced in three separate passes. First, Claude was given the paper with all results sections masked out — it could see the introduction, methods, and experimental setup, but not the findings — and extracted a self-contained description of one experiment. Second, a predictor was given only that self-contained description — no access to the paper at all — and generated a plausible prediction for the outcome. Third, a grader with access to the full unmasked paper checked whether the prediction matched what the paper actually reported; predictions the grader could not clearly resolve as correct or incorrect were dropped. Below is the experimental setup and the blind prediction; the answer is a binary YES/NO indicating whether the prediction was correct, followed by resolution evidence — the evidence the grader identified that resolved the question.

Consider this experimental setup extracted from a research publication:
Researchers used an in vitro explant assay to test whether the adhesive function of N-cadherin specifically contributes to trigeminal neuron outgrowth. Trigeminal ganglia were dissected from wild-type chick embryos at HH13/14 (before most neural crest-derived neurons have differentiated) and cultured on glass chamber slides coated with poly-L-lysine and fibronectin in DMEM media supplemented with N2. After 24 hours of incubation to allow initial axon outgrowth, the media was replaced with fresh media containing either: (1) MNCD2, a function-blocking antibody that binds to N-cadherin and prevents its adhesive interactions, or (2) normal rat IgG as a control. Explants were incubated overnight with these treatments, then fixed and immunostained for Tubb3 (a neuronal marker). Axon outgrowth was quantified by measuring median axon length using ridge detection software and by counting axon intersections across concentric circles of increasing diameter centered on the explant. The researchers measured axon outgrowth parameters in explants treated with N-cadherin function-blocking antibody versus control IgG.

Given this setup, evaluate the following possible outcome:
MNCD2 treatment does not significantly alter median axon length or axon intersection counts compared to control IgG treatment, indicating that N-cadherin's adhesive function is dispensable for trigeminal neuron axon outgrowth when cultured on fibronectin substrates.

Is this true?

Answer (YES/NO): NO